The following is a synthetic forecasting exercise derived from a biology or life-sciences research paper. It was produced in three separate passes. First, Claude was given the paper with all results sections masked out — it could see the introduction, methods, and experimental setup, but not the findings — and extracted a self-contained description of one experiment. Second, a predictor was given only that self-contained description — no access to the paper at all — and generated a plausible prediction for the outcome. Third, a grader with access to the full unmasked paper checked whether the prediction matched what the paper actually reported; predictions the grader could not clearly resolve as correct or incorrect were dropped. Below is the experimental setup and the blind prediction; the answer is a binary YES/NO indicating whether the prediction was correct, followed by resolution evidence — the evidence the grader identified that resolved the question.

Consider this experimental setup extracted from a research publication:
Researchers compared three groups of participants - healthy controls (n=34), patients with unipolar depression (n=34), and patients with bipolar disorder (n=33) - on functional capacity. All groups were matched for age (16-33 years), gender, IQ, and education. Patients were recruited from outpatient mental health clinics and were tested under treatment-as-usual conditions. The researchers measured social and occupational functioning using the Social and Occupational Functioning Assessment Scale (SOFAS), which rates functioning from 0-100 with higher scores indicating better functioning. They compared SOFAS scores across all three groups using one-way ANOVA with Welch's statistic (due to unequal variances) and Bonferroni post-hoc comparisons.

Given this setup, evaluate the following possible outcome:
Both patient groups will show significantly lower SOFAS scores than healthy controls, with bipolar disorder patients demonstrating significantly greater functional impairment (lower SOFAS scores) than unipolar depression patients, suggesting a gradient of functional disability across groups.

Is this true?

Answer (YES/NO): NO